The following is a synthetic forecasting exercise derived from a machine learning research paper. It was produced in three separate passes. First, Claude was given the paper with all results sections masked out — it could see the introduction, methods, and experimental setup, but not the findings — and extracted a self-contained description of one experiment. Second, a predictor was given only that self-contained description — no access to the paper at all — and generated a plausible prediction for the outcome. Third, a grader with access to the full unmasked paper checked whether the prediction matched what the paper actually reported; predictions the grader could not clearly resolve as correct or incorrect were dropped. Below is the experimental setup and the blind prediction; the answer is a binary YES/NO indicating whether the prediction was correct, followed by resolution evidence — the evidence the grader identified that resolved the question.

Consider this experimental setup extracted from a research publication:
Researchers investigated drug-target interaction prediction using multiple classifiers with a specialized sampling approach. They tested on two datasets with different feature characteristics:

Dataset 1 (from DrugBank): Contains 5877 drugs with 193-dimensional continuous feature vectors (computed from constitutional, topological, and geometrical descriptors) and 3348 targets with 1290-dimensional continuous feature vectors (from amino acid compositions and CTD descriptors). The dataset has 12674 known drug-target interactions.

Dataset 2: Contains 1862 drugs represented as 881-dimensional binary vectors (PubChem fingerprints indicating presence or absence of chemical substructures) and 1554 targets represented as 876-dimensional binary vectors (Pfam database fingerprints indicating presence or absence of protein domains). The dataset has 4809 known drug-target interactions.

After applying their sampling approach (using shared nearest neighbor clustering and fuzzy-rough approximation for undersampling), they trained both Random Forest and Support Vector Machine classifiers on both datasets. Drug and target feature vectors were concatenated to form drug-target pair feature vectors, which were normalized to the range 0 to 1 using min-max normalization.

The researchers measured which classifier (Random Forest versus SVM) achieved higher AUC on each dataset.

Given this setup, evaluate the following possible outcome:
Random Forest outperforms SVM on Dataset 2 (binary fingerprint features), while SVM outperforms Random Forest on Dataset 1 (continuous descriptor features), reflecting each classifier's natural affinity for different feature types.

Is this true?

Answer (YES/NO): NO